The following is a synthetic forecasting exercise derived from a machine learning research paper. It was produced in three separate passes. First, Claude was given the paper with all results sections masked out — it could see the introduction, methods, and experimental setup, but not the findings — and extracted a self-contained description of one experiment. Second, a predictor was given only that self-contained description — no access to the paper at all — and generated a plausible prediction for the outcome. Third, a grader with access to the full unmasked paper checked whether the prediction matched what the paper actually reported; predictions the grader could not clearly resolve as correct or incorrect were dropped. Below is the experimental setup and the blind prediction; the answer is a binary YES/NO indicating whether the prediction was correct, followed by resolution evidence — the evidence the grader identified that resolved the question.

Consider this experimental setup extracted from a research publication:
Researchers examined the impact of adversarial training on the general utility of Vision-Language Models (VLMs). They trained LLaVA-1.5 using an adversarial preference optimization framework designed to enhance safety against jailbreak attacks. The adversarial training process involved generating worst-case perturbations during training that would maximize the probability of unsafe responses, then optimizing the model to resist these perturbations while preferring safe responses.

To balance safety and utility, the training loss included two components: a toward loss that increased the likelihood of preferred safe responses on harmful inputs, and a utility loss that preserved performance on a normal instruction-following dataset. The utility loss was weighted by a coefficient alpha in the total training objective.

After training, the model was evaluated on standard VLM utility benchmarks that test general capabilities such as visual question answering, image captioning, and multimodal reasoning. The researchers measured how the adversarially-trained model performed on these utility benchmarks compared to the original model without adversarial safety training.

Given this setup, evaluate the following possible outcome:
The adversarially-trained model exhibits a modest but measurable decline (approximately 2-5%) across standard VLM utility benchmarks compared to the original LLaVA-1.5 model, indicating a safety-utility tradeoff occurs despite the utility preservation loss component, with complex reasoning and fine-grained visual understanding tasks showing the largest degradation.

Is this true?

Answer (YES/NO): NO